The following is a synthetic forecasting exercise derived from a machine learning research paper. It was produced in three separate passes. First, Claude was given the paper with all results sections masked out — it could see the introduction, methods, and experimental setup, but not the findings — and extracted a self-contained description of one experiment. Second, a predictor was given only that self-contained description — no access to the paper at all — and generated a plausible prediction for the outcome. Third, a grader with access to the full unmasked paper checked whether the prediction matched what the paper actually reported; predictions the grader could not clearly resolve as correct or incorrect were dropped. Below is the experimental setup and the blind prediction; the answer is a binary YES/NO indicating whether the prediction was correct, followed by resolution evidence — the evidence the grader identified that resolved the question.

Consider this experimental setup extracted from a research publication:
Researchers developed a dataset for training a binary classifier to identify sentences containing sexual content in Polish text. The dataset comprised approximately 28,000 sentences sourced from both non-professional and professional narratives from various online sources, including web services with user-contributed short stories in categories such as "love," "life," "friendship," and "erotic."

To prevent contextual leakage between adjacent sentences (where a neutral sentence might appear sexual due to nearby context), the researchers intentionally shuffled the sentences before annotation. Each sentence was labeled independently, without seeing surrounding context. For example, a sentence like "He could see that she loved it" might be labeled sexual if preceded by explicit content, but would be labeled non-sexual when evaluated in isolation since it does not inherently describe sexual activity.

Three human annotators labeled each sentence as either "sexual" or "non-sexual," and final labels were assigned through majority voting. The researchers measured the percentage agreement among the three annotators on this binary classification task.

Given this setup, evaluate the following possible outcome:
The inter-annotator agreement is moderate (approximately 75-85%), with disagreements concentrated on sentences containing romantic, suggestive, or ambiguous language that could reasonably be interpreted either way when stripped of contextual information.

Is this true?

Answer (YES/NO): NO